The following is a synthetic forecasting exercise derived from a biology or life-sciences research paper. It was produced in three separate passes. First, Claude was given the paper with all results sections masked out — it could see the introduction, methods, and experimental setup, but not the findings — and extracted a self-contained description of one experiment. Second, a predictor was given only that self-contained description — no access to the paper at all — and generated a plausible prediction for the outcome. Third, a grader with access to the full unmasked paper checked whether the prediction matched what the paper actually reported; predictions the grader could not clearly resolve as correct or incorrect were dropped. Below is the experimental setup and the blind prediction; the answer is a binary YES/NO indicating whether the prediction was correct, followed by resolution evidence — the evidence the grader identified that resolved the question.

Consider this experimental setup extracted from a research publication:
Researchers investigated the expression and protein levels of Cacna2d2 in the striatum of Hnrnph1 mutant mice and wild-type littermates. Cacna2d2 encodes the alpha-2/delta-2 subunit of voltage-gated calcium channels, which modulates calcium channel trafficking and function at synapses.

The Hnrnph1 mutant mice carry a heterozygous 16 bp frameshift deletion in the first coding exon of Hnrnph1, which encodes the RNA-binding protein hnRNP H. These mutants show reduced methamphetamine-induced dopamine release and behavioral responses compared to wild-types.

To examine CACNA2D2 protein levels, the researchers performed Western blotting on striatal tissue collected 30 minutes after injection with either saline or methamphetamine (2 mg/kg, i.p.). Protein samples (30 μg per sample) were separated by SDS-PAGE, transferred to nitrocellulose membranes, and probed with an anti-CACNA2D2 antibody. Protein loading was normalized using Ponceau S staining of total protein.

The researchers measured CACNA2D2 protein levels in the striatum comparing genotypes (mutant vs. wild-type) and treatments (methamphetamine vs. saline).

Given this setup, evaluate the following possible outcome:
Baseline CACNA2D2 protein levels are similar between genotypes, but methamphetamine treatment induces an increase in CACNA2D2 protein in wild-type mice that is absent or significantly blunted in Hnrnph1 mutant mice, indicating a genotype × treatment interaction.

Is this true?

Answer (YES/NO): NO